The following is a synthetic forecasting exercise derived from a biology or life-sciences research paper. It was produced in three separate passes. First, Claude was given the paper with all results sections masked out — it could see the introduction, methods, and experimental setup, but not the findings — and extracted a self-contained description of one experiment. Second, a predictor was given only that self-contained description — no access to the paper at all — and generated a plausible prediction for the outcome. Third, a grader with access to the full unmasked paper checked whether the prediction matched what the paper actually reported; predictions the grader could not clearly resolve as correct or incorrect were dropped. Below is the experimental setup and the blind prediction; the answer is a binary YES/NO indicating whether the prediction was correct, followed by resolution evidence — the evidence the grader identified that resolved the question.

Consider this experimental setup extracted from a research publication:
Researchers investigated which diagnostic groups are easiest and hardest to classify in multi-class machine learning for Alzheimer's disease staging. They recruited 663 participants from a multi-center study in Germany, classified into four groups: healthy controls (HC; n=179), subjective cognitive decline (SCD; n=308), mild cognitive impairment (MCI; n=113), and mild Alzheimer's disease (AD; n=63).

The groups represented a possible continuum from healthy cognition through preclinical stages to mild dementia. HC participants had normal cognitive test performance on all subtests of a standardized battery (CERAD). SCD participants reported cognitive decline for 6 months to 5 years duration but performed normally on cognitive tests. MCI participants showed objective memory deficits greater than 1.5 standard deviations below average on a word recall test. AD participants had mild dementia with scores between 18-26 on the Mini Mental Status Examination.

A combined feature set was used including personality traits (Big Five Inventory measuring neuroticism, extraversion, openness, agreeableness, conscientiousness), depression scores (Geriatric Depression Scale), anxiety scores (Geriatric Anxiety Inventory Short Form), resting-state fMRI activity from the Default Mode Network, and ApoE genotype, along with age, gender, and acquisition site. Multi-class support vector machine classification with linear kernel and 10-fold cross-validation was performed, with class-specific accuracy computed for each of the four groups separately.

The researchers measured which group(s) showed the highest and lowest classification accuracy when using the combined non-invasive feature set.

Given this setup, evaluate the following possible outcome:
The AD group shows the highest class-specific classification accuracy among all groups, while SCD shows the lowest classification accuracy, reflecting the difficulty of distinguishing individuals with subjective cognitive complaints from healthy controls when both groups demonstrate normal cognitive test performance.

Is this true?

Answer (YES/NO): NO